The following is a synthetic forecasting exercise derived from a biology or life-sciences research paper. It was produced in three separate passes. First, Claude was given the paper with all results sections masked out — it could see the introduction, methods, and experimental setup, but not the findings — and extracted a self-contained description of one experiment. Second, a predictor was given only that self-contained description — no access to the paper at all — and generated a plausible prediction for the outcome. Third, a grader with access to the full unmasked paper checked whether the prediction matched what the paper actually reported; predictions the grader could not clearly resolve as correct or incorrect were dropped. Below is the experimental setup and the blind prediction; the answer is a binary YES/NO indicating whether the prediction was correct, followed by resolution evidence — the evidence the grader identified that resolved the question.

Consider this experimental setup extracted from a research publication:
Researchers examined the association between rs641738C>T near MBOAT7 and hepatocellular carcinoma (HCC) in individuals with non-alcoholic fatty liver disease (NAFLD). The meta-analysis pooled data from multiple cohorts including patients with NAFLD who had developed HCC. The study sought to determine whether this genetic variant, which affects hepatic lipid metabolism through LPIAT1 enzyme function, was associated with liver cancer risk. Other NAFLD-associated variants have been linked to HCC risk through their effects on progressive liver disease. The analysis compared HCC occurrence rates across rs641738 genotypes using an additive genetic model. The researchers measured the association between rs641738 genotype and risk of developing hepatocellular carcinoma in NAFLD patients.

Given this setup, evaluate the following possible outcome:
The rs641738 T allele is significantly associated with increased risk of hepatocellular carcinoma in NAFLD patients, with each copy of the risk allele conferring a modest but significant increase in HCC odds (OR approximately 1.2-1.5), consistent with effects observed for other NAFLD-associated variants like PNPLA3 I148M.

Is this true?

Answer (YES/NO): YES